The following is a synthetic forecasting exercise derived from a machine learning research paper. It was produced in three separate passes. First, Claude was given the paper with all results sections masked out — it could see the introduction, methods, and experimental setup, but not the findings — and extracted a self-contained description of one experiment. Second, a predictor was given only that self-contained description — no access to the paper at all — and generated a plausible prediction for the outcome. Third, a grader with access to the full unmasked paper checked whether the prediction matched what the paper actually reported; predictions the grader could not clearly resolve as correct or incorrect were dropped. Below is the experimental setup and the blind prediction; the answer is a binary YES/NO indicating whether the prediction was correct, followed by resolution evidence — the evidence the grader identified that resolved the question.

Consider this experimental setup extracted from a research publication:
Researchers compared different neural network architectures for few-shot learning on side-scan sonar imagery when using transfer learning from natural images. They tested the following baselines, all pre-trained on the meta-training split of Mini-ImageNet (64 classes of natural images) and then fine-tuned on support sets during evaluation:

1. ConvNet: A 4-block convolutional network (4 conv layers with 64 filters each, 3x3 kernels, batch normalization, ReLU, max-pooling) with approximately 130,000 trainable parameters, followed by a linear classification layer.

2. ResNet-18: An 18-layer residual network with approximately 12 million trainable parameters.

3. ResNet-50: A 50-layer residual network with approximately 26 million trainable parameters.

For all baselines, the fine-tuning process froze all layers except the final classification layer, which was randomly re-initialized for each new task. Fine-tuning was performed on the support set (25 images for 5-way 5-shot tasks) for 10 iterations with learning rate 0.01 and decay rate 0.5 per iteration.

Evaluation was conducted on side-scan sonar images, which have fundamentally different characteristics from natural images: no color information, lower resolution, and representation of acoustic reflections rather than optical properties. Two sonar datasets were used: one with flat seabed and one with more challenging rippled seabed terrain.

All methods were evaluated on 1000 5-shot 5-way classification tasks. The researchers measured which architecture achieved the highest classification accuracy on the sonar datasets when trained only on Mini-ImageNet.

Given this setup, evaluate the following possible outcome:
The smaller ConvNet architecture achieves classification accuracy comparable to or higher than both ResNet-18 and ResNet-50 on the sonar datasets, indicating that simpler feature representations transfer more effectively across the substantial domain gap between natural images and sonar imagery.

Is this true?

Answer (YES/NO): YES